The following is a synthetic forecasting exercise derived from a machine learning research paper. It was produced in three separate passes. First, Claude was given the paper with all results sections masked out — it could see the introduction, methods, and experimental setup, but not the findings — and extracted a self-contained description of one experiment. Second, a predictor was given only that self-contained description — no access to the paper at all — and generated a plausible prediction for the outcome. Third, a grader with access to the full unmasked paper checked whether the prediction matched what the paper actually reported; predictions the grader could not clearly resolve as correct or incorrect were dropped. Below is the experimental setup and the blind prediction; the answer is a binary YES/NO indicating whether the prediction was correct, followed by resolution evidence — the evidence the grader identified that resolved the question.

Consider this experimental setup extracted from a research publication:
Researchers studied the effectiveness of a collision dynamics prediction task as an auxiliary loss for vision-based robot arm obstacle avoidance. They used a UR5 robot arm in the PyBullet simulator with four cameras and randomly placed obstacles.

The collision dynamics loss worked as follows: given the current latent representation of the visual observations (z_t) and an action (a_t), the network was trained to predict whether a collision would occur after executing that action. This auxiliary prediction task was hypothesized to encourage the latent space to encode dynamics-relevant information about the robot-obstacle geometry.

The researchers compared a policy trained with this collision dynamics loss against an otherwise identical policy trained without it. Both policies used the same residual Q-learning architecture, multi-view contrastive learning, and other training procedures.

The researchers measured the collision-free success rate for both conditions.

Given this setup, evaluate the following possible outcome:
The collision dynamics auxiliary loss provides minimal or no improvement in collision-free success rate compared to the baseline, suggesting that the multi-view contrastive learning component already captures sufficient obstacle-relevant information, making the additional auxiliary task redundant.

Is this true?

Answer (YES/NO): NO